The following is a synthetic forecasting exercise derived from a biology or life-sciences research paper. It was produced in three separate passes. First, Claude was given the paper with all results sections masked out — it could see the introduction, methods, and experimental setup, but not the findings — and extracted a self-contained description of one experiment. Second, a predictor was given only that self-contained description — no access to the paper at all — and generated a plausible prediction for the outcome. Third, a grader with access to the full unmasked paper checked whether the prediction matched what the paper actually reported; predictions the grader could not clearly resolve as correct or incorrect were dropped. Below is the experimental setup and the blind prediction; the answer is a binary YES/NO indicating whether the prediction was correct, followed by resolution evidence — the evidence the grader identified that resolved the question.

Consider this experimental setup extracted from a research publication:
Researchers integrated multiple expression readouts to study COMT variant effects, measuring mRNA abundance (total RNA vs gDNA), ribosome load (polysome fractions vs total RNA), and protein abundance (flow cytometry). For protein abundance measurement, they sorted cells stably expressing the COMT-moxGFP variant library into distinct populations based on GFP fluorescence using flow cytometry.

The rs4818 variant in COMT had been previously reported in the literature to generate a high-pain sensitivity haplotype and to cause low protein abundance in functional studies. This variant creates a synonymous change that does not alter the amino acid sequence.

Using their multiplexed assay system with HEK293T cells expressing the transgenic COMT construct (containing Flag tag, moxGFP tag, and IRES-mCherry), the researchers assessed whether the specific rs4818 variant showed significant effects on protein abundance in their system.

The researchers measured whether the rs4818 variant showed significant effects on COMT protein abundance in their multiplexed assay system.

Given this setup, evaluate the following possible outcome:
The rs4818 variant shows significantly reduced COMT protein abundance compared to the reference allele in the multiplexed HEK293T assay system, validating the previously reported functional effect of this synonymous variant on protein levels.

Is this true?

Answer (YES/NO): NO